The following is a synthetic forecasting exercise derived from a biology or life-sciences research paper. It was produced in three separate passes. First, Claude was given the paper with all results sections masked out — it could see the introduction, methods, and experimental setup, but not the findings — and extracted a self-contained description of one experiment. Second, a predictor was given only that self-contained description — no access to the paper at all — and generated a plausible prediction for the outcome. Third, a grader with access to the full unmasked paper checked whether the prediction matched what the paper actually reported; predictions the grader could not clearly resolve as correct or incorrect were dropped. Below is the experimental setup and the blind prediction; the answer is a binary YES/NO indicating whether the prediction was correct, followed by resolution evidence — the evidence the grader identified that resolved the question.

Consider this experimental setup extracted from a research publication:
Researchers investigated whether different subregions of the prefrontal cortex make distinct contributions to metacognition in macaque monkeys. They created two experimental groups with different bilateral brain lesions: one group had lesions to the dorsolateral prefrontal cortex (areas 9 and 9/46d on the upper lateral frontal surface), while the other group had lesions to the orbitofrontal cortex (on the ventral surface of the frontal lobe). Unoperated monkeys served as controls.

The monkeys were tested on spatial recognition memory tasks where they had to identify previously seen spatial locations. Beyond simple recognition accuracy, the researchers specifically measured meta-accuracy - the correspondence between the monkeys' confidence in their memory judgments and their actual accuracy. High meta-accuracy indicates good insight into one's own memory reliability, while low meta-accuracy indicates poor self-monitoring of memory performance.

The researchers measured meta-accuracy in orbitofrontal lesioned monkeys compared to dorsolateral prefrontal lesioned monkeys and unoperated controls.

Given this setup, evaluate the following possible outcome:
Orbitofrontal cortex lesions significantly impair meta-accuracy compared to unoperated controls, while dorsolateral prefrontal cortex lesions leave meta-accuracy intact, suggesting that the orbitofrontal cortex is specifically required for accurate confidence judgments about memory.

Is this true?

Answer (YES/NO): NO